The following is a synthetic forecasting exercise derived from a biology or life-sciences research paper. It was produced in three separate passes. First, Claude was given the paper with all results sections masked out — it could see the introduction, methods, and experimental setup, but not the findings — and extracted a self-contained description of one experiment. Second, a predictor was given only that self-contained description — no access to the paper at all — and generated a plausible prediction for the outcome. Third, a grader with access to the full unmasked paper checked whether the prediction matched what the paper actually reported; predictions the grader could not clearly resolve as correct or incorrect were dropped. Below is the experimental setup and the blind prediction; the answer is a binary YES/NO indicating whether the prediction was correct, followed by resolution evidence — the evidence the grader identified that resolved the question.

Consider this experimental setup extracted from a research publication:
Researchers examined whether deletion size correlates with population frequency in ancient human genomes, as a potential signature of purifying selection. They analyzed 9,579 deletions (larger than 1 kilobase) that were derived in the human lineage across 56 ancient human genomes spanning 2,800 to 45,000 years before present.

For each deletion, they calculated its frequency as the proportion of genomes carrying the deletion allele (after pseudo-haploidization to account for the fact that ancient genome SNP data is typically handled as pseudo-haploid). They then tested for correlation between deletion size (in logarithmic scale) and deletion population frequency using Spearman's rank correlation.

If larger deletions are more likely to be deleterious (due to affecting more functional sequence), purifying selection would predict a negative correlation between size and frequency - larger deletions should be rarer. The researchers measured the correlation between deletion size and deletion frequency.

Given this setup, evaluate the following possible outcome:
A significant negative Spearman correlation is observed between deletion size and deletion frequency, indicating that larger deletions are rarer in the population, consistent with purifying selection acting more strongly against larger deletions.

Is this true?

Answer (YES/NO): YES